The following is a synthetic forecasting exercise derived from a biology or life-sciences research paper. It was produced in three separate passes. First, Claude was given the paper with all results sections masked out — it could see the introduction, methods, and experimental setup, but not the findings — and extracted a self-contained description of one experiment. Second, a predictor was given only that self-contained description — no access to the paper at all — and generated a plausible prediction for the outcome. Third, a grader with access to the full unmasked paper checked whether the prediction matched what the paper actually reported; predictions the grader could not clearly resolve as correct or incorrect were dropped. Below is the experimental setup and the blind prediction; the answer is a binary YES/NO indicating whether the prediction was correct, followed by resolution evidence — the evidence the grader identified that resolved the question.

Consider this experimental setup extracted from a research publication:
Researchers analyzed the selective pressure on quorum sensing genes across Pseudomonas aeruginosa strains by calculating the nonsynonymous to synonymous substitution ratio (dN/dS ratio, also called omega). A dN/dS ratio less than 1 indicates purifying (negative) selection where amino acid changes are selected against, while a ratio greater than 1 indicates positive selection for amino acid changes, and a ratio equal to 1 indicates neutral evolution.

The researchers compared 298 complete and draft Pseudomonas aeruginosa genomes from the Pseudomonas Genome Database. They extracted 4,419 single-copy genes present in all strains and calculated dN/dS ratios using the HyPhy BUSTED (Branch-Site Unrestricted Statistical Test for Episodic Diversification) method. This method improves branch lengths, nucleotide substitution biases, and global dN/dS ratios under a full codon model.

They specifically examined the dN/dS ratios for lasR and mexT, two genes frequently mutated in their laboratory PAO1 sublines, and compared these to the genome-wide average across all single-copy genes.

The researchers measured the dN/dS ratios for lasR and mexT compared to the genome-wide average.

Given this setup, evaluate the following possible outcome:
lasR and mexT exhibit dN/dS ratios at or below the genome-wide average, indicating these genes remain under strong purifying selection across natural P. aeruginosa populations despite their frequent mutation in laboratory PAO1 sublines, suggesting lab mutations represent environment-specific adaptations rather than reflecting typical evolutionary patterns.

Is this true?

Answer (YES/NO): NO